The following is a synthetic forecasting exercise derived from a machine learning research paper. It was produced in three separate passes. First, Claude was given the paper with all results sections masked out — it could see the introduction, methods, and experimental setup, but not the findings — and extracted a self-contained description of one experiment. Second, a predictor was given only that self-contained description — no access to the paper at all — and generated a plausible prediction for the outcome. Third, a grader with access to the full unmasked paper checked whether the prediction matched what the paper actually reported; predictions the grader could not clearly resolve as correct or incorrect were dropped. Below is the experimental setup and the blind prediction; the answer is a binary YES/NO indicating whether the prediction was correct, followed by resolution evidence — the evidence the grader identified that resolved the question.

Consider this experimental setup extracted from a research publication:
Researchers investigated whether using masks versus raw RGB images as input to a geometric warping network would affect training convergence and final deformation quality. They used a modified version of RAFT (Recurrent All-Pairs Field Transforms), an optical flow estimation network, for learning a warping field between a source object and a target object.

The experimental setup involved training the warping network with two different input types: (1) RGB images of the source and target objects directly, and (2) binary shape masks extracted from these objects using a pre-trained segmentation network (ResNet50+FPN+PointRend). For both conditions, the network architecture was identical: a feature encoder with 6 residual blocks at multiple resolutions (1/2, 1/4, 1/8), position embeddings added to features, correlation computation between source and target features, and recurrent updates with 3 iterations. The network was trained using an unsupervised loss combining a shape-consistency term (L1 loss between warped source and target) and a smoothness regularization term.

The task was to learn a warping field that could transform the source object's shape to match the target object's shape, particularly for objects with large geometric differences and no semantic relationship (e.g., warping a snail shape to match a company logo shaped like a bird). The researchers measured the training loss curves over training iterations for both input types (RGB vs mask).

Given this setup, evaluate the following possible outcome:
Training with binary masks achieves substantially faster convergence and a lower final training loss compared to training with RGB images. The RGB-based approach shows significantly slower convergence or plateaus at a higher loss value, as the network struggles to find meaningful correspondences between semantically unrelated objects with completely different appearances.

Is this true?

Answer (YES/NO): YES